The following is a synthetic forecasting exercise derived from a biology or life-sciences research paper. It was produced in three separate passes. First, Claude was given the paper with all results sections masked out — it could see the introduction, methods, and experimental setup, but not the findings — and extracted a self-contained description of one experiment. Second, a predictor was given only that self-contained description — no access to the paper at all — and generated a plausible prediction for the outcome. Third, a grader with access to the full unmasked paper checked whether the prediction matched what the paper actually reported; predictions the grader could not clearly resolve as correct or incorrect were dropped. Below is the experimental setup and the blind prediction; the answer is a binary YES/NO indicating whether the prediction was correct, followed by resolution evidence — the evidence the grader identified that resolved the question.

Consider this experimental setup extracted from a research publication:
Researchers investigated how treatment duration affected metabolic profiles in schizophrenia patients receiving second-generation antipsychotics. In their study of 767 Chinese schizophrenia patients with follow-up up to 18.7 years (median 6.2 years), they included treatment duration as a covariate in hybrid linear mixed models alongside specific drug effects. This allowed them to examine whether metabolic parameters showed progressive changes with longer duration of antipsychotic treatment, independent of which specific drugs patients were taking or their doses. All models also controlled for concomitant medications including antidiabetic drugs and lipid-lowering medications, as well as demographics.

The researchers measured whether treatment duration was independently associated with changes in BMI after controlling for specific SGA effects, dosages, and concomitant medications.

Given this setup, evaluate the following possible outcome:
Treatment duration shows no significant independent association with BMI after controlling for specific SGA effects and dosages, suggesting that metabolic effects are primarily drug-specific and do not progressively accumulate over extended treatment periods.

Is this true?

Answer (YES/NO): NO